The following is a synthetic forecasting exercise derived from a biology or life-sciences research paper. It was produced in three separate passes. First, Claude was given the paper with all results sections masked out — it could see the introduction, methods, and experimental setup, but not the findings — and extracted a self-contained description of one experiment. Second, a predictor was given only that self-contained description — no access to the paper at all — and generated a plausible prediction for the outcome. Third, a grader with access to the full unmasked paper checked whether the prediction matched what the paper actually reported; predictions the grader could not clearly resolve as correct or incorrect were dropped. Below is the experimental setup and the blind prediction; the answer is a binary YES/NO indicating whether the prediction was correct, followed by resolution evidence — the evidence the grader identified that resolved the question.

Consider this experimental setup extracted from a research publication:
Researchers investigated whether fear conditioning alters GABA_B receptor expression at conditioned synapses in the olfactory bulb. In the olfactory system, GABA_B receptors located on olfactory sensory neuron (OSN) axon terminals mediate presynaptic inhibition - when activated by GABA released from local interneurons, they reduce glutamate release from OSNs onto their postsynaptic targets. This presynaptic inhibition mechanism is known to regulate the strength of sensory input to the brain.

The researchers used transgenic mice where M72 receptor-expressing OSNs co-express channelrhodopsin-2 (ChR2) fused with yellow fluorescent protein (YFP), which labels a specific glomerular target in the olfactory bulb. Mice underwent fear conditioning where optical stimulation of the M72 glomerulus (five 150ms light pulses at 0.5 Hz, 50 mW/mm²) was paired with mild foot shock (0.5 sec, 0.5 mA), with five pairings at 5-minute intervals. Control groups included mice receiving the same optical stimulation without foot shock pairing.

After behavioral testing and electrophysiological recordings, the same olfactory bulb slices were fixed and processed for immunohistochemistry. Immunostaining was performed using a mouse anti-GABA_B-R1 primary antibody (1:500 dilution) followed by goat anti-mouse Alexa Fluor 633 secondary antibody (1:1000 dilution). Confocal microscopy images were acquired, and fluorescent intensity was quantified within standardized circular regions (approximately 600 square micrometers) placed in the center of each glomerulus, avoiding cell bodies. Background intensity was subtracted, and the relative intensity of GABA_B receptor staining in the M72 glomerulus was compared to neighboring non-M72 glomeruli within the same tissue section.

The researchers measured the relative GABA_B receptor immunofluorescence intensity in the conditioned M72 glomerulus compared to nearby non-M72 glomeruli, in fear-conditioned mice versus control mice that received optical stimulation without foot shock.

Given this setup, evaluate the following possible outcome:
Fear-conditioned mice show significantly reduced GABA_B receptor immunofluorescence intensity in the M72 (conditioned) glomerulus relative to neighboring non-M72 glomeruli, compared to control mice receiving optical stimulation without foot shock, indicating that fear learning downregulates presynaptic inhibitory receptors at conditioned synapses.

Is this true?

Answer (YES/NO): YES